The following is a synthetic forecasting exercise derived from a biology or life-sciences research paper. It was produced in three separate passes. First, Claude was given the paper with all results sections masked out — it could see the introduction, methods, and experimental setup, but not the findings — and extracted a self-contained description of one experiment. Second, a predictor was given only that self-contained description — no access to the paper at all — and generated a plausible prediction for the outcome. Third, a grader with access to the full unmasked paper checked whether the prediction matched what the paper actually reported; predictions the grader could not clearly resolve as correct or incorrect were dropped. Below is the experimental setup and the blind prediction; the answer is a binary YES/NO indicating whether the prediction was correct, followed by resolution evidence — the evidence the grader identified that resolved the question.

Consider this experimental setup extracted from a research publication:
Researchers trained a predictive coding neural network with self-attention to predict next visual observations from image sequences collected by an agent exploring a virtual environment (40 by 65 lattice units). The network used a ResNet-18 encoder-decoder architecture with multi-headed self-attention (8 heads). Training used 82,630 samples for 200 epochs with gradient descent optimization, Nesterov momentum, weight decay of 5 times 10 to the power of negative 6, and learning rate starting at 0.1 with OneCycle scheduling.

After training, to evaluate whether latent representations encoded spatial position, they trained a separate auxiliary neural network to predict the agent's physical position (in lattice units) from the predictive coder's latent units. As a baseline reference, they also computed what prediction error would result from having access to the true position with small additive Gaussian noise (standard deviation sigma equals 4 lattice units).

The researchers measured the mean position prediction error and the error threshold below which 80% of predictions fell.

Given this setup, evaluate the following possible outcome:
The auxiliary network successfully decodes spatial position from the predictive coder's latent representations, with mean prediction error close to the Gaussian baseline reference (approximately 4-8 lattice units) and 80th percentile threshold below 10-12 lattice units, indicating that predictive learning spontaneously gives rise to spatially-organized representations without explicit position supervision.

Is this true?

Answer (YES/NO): YES